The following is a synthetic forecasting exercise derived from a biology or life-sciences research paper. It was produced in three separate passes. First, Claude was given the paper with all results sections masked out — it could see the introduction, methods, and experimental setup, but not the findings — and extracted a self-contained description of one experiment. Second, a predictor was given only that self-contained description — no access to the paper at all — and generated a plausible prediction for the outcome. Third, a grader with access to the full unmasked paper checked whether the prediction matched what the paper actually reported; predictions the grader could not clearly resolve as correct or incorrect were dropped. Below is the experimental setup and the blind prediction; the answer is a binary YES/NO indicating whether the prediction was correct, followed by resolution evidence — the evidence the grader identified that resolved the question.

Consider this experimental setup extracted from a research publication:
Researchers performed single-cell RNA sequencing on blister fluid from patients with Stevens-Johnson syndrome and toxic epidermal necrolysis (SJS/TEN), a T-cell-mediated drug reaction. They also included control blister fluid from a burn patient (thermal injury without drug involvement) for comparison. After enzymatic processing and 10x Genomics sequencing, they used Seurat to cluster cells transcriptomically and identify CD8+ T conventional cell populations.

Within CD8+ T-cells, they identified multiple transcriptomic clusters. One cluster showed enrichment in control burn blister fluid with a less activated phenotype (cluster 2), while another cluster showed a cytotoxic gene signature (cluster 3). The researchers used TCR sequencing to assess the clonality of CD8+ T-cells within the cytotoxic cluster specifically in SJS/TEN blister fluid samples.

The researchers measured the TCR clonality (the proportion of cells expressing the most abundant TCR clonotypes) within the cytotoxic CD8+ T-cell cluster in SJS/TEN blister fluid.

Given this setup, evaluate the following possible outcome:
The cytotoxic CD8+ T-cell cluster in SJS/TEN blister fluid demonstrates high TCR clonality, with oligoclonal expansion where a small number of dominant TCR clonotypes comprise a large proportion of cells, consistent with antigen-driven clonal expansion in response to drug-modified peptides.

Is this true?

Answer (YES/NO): YES